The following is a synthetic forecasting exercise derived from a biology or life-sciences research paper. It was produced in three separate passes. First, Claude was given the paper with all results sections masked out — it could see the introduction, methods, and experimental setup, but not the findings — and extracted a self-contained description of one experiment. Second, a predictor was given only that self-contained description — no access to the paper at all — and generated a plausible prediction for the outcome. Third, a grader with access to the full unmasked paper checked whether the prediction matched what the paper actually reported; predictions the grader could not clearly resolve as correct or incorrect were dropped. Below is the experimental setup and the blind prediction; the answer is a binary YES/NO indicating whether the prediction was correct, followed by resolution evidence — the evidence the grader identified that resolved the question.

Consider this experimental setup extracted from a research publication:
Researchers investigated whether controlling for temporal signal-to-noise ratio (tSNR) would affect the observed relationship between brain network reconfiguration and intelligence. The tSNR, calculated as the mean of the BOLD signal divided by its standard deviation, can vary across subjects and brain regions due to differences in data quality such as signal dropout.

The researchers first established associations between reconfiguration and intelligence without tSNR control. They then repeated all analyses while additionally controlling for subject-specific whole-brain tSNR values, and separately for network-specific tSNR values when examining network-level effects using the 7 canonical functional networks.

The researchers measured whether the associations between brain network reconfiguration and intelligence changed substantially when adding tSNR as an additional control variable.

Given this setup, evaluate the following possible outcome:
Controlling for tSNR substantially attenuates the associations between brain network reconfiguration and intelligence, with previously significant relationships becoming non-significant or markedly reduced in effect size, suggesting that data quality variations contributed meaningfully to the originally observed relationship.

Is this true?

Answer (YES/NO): NO